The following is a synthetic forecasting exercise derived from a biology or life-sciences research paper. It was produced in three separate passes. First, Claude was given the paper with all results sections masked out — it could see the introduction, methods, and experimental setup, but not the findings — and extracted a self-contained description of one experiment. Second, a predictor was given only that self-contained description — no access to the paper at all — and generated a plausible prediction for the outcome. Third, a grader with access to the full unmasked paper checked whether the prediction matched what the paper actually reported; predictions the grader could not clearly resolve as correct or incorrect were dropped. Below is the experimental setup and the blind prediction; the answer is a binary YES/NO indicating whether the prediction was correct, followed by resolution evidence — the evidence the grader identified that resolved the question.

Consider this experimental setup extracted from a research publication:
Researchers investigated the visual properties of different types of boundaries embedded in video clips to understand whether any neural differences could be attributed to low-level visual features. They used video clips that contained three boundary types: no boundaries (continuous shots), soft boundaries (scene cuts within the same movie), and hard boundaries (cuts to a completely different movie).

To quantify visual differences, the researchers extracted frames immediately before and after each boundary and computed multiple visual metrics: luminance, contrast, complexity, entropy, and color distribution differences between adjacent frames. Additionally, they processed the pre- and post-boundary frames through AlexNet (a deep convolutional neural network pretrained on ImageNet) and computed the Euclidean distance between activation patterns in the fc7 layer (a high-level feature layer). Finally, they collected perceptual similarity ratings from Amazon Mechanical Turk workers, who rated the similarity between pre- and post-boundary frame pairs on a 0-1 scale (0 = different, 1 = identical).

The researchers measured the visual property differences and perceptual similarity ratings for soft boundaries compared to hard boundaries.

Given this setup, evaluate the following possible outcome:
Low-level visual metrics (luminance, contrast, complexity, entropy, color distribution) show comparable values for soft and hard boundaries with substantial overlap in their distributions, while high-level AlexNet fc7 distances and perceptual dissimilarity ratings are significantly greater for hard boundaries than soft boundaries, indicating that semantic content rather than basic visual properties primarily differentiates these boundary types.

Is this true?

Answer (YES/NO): NO